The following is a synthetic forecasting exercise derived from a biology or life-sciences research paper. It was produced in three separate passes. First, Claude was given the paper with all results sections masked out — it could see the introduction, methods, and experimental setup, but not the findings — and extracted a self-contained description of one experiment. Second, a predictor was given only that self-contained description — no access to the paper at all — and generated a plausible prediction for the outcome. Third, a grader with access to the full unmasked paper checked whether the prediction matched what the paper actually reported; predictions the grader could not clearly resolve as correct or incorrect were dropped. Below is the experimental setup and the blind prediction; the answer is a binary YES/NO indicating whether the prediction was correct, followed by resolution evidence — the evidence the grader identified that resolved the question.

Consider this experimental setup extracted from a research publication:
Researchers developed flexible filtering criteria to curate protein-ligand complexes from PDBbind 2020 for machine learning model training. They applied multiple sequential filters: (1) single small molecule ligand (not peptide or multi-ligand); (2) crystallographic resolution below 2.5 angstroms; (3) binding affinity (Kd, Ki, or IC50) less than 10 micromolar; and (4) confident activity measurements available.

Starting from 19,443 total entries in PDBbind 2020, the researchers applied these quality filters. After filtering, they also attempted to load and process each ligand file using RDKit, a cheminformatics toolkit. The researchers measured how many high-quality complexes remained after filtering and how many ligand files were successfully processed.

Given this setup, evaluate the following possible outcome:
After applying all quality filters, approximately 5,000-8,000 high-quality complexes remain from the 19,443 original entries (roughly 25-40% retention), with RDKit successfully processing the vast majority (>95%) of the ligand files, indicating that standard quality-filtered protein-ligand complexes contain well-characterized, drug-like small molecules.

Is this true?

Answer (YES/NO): NO